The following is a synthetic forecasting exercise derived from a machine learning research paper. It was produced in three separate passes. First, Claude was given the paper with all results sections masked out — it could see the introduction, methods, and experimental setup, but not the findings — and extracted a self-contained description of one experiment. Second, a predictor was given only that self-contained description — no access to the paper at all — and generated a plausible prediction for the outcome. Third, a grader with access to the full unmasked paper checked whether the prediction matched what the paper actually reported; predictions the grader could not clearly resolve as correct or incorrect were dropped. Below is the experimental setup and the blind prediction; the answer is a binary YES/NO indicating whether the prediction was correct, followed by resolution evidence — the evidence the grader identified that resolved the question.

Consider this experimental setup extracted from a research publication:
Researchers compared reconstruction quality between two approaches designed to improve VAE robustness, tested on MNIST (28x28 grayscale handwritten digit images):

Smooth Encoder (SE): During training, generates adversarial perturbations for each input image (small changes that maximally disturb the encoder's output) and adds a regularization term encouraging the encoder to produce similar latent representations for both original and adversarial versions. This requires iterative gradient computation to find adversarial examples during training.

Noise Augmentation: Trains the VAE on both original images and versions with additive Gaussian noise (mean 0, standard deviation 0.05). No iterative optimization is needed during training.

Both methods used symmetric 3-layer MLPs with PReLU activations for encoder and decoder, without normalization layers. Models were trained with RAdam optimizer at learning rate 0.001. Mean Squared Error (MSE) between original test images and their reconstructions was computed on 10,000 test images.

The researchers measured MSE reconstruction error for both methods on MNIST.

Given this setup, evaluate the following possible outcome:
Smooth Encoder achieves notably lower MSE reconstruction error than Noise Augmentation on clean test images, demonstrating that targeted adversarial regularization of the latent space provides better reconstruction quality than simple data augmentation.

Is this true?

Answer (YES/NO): YES